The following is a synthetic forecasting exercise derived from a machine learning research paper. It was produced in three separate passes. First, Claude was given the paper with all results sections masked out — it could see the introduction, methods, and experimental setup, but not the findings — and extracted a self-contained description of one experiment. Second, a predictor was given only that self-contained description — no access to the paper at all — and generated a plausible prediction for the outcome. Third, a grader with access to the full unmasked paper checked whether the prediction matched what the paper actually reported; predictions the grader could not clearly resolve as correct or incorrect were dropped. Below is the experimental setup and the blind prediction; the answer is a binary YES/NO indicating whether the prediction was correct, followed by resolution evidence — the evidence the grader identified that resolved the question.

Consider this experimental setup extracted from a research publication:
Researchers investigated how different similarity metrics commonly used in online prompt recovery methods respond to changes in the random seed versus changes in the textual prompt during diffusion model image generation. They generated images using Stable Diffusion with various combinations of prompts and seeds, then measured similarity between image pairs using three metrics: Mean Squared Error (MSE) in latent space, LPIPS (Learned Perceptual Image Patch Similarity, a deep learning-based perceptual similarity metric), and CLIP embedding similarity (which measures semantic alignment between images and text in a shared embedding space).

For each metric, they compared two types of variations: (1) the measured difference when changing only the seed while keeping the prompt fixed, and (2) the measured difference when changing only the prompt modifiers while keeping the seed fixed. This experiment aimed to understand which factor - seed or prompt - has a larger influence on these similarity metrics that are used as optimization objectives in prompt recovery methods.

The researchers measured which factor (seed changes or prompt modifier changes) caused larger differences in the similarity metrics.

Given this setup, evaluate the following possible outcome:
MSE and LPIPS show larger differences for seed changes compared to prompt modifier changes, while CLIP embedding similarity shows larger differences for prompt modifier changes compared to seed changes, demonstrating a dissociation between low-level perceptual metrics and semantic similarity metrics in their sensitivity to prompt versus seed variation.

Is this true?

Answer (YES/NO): NO